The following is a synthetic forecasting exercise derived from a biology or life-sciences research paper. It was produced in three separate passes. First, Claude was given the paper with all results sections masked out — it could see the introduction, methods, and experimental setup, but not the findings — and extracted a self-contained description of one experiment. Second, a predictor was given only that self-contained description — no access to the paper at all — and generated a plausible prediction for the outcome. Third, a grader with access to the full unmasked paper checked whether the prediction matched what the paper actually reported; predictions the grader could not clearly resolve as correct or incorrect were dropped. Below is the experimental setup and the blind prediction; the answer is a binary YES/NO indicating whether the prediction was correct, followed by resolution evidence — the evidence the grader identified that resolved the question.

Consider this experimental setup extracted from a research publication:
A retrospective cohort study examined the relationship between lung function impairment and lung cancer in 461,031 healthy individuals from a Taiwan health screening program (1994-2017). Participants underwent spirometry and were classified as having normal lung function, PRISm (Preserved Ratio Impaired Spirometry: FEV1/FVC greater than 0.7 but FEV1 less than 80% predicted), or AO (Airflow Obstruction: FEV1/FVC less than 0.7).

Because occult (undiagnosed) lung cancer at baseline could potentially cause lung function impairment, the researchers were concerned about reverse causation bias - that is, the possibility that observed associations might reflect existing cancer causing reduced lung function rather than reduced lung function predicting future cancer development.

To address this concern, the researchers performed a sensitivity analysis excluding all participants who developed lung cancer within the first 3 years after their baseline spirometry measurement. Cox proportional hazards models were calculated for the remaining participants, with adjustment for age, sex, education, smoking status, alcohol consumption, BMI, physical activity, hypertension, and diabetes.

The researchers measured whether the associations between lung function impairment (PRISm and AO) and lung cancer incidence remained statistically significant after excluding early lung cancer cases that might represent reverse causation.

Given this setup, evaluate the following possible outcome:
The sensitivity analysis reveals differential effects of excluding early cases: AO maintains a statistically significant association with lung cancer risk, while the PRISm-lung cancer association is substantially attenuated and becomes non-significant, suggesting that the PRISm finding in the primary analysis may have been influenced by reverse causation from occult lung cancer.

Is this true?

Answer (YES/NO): NO